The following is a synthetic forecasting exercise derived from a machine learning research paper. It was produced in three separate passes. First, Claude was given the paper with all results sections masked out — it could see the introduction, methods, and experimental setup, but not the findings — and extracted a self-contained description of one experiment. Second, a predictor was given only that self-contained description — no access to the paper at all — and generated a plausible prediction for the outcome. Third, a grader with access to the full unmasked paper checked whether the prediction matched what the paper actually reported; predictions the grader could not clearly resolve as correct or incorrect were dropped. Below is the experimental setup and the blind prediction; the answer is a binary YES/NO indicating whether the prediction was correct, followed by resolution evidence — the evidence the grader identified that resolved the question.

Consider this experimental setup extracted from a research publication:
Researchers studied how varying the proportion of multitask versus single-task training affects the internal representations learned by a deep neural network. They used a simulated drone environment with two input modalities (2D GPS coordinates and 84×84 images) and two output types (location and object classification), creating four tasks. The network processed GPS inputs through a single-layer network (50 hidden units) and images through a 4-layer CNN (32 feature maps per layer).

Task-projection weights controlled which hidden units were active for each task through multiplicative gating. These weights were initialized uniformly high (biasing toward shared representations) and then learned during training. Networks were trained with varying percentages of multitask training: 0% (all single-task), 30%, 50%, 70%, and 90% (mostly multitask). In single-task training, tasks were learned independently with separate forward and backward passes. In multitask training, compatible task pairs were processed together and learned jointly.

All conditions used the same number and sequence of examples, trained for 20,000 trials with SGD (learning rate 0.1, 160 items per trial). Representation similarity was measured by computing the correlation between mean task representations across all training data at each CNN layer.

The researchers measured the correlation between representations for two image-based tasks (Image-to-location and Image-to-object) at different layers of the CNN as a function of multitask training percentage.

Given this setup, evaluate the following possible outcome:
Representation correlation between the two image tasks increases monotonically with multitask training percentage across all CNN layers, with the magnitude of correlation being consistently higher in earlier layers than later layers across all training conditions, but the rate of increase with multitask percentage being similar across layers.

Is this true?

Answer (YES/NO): NO